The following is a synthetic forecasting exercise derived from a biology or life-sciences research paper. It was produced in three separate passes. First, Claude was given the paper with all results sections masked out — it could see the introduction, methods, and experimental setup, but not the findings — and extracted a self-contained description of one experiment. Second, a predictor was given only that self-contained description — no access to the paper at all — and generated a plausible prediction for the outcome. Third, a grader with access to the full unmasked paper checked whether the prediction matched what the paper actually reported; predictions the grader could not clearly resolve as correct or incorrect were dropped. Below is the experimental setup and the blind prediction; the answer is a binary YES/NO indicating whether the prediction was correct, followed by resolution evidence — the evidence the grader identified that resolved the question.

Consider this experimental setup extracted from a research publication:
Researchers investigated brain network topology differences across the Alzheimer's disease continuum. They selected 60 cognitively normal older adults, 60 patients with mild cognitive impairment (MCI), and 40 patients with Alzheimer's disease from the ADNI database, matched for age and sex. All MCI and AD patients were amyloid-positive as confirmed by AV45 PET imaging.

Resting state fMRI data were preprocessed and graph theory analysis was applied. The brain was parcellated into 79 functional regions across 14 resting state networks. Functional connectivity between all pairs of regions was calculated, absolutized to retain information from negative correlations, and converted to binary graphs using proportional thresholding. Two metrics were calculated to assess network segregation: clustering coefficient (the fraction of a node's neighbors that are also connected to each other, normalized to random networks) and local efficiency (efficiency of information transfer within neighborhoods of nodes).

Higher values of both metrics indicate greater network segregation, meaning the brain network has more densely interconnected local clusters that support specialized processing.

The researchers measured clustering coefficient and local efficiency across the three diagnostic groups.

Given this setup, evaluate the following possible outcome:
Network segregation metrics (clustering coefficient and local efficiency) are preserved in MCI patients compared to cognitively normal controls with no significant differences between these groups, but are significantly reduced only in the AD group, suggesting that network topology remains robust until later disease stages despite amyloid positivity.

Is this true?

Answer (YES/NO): NO